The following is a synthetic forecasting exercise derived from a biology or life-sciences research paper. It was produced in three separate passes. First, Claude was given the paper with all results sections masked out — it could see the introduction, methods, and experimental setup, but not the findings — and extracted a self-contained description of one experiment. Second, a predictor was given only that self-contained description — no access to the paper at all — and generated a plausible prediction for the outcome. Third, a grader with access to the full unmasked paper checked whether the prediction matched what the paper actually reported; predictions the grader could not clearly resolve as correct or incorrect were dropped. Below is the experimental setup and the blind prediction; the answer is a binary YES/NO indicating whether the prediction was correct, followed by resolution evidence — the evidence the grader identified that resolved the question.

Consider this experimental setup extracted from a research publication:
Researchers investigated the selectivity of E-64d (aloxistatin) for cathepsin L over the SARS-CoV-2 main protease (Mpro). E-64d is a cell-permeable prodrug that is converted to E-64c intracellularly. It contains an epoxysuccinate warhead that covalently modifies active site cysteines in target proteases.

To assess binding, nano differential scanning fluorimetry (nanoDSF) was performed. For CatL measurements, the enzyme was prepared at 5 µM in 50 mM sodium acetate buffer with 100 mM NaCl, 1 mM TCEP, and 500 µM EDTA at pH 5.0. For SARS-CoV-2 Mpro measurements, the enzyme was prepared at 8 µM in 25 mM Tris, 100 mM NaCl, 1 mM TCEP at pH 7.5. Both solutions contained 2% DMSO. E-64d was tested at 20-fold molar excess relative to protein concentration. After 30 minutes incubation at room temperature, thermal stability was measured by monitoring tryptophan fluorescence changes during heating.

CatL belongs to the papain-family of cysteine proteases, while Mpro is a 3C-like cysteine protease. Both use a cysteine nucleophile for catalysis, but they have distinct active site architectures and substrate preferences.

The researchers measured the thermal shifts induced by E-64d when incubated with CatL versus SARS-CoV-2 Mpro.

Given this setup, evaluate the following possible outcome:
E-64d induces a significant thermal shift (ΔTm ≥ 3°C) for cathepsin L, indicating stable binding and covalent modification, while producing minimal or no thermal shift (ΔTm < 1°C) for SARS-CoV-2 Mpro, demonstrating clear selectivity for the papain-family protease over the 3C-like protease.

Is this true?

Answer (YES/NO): YES